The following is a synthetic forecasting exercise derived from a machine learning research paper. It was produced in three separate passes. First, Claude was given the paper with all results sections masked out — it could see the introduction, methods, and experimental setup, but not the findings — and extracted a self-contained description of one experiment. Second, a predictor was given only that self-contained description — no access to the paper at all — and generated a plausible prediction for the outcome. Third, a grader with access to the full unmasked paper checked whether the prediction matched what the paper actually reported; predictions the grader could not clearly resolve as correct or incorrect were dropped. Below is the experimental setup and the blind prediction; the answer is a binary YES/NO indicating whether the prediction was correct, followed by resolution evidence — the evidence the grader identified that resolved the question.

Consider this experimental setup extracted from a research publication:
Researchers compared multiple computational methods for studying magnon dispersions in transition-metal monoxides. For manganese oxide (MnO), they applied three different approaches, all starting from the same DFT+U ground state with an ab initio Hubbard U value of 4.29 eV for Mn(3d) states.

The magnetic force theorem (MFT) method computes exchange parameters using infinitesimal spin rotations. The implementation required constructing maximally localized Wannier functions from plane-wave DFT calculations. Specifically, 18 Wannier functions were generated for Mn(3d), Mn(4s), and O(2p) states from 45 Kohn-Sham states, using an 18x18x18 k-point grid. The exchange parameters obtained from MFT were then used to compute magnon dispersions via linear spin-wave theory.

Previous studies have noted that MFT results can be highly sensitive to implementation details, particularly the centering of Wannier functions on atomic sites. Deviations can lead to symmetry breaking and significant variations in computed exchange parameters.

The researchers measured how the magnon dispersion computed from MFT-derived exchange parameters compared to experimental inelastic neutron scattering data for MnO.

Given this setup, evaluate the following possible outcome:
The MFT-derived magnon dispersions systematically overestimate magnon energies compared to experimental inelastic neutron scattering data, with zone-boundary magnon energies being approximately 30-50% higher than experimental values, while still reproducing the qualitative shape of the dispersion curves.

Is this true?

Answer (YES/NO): NO